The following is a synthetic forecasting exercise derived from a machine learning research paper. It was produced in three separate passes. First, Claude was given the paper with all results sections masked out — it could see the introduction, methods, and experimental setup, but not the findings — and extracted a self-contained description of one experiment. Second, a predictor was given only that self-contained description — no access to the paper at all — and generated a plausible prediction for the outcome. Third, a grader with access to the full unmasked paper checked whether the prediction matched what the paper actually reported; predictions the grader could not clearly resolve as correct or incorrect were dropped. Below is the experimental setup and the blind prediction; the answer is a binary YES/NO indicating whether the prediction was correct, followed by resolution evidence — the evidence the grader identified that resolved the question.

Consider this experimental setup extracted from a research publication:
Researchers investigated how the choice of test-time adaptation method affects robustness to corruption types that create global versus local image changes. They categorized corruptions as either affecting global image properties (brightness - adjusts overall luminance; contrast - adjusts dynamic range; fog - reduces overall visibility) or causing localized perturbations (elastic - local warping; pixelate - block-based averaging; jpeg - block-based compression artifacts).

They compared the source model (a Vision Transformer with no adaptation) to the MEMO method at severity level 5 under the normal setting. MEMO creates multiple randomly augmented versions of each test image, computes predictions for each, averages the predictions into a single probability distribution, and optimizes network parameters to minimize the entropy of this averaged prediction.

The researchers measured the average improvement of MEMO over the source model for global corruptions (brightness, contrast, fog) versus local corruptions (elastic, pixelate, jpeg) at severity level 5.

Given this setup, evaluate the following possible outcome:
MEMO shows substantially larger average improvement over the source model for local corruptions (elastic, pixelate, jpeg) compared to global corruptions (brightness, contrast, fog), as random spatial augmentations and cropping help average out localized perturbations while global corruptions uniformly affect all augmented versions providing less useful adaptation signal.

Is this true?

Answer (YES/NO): NO